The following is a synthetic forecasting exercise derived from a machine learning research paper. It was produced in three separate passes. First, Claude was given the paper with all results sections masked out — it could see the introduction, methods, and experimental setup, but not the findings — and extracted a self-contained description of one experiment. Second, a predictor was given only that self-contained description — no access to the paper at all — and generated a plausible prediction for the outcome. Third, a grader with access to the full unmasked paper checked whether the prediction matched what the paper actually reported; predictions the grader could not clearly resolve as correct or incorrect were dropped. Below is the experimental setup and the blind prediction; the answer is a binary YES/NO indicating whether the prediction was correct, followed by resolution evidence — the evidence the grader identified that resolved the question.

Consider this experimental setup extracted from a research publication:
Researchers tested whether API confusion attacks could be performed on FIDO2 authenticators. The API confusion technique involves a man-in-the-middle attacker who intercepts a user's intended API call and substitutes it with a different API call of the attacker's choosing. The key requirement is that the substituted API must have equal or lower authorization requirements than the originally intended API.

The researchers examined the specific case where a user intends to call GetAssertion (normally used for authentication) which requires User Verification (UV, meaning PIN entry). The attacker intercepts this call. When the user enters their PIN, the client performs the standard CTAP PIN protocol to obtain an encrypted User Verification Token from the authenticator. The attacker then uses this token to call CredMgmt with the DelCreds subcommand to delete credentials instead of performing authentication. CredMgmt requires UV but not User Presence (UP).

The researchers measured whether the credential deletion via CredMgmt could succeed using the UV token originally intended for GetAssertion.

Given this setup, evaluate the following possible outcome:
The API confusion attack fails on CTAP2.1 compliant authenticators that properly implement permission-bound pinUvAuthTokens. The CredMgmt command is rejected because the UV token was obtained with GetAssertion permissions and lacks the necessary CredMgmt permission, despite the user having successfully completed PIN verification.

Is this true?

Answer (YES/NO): NO